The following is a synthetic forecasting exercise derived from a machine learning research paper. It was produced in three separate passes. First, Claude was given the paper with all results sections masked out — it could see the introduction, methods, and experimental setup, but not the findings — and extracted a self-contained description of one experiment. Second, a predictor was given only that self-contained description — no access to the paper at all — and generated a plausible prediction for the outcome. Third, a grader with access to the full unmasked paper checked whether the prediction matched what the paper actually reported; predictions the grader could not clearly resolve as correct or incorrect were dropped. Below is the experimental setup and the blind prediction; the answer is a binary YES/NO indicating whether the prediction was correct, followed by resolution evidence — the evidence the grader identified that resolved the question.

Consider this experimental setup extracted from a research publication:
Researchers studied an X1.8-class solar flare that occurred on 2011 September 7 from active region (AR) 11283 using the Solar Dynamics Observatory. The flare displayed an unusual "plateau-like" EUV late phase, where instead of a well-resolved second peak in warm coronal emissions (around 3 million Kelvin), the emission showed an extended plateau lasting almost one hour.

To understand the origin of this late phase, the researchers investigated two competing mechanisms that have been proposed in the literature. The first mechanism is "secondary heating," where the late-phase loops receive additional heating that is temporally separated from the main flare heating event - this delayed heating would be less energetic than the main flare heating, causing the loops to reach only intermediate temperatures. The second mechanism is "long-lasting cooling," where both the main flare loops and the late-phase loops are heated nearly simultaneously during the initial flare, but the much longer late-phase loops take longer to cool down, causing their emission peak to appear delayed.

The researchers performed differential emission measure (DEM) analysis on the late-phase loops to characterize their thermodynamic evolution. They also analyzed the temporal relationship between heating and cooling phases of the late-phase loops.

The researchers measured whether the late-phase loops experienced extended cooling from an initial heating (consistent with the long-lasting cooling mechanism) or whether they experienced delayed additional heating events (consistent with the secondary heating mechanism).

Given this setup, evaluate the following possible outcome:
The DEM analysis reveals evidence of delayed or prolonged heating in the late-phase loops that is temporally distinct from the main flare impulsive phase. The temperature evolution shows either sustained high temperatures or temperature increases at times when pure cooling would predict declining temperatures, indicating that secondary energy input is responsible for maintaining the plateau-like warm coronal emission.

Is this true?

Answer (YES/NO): NO